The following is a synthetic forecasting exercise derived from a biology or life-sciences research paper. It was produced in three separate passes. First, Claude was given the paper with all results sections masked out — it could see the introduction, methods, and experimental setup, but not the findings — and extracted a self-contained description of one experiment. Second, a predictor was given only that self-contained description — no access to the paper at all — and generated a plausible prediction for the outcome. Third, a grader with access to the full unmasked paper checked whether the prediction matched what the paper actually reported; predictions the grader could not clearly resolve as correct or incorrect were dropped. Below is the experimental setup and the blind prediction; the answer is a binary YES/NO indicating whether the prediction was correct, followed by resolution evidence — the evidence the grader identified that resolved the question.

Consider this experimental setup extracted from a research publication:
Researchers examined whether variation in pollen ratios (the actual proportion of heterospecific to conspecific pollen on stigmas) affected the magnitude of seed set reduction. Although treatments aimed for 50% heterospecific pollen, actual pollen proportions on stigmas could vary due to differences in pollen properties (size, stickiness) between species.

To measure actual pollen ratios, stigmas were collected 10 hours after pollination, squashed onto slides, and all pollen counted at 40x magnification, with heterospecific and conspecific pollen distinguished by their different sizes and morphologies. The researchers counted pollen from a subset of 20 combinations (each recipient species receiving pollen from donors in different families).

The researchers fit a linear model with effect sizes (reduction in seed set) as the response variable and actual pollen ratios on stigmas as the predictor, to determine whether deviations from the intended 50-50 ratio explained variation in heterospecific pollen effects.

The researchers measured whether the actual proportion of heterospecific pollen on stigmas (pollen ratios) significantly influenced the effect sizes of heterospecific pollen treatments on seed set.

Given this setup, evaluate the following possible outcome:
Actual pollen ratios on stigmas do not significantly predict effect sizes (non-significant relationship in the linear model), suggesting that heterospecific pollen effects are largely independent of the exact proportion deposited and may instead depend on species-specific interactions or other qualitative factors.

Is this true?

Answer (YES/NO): YES